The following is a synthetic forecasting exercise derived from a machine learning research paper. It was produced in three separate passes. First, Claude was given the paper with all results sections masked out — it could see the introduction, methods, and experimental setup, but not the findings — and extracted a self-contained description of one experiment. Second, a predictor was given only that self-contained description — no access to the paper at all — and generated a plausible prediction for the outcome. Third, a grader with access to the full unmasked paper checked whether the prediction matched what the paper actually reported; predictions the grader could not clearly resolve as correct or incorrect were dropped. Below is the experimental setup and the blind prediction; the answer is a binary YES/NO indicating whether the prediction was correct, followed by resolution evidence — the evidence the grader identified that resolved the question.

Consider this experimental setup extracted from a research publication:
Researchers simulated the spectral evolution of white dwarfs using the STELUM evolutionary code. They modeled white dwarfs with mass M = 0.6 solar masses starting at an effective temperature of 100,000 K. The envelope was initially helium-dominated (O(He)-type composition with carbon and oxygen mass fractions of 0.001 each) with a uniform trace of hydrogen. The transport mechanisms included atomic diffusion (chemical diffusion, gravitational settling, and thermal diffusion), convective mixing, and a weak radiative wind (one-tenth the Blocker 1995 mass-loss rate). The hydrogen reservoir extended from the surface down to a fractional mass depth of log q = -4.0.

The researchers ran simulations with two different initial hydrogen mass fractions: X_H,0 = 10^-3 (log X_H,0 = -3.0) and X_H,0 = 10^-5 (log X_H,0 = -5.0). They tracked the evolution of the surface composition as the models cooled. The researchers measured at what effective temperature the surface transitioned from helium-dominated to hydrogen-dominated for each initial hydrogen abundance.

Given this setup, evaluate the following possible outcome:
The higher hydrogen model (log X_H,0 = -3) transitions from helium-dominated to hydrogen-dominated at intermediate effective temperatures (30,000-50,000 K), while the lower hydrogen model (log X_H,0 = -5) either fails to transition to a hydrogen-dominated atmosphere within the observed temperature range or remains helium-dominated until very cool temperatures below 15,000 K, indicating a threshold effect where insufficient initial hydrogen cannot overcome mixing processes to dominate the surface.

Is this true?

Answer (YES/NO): NO